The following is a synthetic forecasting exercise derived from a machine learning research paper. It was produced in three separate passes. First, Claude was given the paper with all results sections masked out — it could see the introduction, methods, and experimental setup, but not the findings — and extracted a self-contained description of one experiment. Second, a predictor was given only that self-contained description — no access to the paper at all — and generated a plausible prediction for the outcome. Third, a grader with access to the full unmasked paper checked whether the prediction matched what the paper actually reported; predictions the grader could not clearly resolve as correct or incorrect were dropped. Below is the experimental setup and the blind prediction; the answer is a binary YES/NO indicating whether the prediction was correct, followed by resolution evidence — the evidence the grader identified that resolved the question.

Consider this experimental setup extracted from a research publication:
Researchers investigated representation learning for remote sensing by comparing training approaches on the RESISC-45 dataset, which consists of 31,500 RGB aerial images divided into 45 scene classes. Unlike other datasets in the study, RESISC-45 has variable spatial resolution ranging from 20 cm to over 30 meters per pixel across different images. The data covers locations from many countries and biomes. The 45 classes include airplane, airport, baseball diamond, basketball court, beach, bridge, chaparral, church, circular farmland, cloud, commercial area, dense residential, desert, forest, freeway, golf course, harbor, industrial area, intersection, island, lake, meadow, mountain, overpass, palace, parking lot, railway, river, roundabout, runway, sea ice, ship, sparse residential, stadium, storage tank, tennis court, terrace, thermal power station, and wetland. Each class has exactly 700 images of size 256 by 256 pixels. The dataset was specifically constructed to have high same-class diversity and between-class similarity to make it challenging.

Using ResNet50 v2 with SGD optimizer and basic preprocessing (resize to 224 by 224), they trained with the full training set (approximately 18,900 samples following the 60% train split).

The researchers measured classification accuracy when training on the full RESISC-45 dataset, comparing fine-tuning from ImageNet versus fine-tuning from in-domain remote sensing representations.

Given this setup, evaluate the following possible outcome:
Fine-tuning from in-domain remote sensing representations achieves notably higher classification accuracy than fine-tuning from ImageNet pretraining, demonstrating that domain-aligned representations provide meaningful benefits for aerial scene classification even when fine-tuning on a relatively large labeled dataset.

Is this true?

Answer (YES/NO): NO